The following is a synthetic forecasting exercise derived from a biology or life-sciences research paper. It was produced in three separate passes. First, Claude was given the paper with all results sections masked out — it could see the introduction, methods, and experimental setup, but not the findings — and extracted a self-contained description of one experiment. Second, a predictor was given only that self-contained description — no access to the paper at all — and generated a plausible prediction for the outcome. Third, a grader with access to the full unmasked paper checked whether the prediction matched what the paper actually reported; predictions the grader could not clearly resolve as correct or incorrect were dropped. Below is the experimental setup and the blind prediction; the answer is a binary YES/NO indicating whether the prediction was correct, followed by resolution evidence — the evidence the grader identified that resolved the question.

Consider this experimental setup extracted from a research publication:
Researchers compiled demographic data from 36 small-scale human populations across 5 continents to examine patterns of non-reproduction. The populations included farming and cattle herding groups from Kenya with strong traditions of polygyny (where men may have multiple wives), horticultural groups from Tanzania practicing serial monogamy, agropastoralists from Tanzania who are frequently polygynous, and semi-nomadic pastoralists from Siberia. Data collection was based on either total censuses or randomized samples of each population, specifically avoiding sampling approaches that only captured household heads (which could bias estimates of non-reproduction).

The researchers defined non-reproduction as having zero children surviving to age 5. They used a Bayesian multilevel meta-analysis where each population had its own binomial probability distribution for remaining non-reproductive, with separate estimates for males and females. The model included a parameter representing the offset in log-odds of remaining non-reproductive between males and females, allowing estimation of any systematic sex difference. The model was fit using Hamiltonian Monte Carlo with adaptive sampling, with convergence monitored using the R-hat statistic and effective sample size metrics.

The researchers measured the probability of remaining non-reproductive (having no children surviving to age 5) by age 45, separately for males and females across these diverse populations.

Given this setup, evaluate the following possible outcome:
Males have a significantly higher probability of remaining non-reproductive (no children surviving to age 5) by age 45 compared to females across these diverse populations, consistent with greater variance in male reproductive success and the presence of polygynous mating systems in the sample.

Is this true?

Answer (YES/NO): NO